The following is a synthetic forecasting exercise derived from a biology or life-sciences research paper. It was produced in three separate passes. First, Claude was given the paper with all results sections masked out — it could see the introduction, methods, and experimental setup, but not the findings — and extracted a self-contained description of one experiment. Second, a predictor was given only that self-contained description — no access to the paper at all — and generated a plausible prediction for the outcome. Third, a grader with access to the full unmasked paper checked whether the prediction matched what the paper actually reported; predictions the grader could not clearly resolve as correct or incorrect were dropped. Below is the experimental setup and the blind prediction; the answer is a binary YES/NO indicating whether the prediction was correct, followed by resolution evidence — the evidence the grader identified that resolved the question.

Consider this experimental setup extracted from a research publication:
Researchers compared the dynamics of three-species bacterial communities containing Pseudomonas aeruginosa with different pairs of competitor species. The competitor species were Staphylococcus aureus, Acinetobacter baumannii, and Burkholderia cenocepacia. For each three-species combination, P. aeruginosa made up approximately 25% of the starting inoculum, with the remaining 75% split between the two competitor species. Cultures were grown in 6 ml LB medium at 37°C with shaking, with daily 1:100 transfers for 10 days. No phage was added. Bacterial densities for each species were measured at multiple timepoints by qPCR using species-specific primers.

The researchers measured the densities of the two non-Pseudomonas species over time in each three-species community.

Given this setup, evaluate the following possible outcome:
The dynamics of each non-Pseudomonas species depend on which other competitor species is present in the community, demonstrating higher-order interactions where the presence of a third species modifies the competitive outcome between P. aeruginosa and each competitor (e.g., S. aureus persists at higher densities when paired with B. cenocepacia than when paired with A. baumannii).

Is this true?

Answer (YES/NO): NO